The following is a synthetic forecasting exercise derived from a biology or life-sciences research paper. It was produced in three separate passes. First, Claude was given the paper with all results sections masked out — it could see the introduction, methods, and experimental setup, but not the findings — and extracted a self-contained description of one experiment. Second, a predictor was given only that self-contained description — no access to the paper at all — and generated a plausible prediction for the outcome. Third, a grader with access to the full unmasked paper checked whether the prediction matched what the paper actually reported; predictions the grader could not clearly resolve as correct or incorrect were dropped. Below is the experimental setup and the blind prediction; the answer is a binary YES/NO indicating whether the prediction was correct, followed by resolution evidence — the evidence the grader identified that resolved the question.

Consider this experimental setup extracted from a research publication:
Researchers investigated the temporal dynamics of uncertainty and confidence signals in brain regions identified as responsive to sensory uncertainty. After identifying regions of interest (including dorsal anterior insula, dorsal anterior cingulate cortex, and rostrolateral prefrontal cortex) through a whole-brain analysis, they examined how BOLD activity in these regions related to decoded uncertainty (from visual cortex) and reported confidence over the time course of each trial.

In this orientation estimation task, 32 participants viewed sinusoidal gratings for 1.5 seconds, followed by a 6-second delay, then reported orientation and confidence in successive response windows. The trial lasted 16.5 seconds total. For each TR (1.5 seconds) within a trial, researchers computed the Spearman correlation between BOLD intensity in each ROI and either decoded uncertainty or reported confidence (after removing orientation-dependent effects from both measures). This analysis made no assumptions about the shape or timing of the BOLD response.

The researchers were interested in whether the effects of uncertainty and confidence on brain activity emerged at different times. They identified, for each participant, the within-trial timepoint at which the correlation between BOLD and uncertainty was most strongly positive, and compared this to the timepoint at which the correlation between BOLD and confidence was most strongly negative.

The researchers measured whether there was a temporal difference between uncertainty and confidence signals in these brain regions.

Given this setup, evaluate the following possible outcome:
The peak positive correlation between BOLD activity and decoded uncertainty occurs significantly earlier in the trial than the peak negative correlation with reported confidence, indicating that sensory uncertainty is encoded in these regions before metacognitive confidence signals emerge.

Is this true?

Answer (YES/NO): YES